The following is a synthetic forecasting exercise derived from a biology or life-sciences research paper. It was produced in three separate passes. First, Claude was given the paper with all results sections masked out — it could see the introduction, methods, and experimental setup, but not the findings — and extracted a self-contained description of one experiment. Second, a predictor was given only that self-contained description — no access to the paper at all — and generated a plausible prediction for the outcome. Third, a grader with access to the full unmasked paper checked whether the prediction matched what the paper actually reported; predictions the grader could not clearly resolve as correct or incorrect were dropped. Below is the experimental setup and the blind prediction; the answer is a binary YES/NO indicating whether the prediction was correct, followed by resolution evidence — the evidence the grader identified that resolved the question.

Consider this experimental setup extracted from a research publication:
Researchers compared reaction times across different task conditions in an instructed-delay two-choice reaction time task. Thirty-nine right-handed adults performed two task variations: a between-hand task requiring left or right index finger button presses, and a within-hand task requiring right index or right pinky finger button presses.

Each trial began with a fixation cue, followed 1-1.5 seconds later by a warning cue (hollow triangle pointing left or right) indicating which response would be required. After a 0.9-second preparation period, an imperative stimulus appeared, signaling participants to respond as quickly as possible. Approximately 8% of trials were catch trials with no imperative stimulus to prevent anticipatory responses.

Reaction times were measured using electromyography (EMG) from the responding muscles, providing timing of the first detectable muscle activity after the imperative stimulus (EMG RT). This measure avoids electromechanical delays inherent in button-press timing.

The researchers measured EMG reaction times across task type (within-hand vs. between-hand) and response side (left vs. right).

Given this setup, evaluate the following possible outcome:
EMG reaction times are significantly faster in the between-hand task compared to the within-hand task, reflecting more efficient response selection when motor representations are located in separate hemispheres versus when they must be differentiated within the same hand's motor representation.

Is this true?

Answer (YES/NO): NO